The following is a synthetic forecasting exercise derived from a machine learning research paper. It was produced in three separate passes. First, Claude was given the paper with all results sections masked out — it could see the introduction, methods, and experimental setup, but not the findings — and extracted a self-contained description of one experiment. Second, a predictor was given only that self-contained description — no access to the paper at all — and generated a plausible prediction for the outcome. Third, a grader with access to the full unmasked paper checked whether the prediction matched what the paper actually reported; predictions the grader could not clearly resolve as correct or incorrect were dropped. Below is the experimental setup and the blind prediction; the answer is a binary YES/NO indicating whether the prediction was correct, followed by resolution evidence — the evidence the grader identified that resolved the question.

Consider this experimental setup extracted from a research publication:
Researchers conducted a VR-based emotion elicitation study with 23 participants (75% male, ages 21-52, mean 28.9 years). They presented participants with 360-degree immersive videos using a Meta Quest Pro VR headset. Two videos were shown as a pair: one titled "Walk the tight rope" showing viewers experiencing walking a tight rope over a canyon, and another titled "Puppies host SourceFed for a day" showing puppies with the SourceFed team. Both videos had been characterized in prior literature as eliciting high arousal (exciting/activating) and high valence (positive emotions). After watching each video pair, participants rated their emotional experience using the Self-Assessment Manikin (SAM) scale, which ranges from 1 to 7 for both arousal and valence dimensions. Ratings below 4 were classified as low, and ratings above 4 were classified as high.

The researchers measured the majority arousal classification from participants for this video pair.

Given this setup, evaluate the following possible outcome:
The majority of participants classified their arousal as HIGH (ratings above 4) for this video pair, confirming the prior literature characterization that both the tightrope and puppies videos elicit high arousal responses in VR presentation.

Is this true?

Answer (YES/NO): NO